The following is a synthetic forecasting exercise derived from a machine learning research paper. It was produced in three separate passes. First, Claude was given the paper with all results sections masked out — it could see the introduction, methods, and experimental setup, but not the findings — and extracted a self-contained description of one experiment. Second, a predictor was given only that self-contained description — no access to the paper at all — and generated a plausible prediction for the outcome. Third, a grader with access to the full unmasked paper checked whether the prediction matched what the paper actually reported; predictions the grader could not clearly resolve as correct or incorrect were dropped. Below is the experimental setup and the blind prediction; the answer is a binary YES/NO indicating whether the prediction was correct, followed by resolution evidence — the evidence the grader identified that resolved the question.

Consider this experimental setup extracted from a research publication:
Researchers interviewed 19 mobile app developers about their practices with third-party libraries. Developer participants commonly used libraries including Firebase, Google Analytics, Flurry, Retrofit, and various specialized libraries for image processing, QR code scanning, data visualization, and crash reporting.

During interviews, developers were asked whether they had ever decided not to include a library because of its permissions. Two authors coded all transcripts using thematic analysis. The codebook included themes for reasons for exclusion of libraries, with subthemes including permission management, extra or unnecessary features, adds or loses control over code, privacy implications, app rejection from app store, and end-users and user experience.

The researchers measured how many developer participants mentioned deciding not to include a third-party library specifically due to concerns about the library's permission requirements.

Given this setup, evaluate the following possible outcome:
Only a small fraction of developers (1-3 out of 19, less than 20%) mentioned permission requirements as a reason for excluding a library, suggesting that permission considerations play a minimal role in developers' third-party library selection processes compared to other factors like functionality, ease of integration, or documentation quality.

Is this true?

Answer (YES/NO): NO